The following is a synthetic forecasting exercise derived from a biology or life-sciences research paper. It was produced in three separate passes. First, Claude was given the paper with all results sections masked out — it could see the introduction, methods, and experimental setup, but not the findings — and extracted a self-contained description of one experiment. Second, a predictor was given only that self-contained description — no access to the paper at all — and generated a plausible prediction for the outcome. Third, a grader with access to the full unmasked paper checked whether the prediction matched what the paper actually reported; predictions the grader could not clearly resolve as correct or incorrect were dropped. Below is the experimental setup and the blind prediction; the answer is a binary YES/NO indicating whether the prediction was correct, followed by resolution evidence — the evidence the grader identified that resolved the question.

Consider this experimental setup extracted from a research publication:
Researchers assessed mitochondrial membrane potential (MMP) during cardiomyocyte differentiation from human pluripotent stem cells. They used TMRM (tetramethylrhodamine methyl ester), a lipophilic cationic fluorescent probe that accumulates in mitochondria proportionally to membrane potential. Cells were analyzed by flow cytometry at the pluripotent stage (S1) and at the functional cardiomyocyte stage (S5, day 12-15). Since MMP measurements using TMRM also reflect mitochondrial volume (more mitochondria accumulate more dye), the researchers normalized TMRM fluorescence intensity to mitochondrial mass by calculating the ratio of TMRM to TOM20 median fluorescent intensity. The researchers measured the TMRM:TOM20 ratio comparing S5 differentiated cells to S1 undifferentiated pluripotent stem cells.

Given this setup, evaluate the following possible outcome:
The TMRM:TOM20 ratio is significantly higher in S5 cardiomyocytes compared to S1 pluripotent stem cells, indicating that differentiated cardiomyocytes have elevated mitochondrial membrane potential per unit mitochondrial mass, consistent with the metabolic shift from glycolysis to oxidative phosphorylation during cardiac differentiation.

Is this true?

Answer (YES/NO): YES